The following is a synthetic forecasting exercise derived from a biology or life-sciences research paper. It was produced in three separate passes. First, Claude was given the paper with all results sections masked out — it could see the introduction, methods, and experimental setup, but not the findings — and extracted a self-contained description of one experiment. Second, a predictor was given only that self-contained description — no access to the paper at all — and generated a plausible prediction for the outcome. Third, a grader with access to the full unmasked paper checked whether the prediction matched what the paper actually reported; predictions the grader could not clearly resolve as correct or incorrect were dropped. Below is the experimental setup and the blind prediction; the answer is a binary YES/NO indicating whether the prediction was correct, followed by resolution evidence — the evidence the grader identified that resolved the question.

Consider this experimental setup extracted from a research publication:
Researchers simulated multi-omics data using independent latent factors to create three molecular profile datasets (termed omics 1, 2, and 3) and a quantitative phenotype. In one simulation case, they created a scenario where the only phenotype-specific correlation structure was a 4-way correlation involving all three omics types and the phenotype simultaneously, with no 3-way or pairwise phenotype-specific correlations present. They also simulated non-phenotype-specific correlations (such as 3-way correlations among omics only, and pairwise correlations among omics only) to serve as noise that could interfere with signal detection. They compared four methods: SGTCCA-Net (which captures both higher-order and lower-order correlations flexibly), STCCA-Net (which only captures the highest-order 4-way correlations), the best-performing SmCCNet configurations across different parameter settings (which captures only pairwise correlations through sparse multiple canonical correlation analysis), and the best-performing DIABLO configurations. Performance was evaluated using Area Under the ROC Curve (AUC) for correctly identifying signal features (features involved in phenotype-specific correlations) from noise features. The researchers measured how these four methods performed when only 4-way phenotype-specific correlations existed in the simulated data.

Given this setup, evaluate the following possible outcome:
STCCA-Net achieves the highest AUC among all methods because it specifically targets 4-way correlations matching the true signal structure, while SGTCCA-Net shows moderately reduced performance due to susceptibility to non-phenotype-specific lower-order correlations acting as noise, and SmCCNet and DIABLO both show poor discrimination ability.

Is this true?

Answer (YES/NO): NO